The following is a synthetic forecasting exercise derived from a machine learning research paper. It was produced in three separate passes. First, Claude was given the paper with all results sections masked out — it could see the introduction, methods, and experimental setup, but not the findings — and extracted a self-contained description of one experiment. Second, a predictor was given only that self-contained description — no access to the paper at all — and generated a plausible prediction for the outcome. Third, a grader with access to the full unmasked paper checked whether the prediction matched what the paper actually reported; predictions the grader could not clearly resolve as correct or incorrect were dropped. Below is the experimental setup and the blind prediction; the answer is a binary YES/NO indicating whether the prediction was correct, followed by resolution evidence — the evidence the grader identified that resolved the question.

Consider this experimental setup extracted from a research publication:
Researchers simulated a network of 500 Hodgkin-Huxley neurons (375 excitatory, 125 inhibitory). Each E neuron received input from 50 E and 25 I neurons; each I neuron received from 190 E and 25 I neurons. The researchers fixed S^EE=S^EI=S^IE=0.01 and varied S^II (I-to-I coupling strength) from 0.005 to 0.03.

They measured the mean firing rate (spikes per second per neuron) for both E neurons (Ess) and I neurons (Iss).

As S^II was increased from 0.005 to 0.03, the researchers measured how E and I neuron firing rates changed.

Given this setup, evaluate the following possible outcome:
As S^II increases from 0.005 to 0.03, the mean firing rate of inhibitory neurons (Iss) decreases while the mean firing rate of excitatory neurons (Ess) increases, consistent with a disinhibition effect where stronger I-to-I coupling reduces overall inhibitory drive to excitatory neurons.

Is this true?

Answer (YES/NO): NO